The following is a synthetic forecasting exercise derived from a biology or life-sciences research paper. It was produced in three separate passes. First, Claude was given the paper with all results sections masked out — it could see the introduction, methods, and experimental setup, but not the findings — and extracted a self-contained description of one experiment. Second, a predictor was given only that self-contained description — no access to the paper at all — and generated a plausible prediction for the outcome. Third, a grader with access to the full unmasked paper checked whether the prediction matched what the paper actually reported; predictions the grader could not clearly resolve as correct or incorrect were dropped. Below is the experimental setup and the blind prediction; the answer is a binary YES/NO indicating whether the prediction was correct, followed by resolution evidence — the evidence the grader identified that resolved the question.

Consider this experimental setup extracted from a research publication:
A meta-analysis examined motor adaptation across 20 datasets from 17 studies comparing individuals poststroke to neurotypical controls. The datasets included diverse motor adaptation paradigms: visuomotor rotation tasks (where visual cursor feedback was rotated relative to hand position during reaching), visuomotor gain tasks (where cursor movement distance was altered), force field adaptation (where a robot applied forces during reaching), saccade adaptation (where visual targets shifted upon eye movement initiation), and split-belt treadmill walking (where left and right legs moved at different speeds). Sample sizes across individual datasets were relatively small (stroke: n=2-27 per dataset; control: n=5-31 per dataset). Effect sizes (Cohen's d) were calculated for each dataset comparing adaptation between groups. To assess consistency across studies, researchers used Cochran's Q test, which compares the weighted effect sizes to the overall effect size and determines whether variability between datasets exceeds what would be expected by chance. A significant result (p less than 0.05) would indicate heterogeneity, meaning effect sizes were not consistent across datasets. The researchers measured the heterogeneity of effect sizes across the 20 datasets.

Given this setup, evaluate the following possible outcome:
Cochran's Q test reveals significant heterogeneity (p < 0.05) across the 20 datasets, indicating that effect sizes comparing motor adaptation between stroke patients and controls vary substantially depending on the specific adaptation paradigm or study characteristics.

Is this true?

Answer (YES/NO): YES